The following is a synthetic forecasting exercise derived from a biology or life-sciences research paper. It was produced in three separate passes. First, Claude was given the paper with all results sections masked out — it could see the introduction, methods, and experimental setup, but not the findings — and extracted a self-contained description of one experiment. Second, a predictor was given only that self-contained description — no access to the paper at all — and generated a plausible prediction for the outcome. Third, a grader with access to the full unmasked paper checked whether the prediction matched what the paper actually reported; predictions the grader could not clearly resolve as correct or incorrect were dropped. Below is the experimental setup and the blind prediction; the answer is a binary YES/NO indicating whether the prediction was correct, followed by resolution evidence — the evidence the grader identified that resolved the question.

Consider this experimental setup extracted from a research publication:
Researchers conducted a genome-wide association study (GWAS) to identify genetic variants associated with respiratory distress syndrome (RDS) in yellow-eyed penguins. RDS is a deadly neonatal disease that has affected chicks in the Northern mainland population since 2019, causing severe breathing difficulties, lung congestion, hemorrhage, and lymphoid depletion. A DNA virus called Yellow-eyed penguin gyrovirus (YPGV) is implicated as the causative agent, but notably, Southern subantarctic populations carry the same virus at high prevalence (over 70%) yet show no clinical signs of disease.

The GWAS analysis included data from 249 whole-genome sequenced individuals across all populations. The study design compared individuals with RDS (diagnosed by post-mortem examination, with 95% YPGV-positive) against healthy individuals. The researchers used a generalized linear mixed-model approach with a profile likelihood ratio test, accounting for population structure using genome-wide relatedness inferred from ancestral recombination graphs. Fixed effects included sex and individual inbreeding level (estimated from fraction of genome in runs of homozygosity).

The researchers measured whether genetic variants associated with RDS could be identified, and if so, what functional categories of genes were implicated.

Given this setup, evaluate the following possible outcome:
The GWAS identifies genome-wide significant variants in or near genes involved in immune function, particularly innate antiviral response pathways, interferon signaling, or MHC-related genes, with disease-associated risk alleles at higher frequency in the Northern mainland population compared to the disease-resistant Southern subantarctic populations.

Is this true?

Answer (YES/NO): NO